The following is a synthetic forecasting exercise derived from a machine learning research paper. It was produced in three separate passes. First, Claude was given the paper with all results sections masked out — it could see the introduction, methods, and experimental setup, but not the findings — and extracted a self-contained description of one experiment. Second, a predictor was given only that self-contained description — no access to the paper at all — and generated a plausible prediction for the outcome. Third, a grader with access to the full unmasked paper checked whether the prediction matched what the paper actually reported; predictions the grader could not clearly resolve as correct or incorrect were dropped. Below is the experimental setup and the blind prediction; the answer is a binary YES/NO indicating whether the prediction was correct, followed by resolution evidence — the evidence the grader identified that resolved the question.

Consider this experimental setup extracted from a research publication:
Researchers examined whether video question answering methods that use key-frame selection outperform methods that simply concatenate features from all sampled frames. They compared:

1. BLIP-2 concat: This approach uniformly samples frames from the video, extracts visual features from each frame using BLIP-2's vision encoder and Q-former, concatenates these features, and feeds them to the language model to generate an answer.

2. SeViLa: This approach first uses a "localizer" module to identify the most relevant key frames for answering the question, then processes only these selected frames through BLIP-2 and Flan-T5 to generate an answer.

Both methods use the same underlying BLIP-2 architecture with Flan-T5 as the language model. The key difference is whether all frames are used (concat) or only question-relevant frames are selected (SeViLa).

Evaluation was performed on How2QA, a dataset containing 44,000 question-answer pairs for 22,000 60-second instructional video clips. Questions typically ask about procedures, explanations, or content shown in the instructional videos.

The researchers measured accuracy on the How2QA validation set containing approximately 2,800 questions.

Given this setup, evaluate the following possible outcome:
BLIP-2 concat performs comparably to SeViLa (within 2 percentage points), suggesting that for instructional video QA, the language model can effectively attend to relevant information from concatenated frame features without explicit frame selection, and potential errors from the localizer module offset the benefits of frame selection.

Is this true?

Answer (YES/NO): YES